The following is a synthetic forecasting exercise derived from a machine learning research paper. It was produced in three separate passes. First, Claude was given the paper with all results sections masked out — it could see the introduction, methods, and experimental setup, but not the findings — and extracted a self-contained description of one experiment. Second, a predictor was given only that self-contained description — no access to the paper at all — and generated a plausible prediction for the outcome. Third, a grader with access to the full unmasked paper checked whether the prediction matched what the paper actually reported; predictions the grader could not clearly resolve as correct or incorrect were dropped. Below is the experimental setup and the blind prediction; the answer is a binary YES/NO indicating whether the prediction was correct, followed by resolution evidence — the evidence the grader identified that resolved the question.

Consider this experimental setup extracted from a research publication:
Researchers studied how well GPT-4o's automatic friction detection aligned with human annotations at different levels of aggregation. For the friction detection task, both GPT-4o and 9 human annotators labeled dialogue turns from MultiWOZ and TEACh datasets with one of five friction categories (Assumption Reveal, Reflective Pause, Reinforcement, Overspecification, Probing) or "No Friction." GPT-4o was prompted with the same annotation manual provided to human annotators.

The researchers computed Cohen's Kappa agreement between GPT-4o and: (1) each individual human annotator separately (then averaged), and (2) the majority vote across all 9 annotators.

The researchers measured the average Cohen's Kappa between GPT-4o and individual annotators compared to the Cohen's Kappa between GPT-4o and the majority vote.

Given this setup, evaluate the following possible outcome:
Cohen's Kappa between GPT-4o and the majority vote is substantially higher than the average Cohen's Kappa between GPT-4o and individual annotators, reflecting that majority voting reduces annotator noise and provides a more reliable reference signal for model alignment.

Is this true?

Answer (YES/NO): YES